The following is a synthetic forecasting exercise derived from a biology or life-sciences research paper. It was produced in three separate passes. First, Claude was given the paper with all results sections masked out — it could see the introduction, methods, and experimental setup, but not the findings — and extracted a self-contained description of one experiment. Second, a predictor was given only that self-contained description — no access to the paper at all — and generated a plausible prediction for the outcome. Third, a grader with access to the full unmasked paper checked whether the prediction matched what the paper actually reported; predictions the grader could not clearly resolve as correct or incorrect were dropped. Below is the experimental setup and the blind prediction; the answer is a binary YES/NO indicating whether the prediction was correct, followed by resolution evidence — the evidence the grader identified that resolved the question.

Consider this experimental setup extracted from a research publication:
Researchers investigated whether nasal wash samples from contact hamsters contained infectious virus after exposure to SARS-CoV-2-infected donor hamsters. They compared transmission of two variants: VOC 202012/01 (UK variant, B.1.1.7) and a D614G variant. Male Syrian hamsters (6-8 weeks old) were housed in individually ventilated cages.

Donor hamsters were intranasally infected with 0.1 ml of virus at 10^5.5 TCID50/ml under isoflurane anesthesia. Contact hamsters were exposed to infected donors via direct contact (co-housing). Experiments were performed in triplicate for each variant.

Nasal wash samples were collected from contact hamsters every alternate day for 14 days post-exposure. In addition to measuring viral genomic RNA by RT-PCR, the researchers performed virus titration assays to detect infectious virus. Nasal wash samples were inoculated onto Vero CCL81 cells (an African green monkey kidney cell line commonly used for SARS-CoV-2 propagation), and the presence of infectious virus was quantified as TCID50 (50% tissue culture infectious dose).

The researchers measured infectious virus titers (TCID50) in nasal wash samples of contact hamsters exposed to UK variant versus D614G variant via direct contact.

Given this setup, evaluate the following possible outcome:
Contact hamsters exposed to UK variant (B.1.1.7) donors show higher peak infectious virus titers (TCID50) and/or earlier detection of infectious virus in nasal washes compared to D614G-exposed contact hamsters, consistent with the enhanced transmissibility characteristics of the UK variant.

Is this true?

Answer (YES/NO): NO